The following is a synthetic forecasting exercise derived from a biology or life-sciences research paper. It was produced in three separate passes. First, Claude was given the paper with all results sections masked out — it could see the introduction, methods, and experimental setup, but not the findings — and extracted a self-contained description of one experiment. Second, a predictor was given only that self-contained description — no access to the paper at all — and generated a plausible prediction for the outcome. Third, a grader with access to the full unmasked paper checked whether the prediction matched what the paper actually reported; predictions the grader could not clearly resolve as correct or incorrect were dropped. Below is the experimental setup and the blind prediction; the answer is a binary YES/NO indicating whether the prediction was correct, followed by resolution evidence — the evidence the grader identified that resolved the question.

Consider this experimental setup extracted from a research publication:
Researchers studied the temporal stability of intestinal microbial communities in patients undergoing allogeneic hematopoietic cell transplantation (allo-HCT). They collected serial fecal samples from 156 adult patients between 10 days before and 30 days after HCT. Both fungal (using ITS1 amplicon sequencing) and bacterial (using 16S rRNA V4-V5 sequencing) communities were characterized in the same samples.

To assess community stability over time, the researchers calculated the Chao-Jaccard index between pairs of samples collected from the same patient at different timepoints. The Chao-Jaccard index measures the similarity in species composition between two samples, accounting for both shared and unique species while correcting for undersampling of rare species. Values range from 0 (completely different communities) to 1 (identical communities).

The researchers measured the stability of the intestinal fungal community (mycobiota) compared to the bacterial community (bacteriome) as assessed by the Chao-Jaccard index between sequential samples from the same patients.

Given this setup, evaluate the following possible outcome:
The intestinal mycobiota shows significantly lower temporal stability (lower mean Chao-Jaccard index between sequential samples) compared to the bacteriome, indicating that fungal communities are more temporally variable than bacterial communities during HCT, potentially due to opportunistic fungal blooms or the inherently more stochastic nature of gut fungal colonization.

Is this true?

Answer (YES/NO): YES